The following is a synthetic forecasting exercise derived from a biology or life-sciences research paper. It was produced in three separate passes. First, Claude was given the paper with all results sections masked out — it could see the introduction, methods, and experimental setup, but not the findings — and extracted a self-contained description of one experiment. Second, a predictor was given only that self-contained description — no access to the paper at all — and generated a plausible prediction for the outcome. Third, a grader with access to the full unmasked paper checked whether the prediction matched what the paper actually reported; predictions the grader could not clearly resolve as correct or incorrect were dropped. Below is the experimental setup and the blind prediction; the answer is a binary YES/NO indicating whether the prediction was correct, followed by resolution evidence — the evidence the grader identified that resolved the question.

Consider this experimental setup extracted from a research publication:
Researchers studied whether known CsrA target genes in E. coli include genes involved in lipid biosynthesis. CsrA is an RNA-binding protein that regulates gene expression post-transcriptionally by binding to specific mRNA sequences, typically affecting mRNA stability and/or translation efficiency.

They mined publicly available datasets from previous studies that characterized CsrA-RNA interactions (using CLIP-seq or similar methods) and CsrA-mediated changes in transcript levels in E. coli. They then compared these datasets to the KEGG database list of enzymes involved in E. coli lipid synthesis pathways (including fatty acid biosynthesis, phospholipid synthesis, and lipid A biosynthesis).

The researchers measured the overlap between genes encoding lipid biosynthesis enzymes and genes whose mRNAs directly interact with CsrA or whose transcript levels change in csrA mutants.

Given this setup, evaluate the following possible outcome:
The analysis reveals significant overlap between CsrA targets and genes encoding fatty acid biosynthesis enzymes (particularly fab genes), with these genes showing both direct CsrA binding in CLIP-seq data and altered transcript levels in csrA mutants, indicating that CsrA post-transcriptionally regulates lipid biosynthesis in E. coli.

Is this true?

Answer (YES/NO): NO